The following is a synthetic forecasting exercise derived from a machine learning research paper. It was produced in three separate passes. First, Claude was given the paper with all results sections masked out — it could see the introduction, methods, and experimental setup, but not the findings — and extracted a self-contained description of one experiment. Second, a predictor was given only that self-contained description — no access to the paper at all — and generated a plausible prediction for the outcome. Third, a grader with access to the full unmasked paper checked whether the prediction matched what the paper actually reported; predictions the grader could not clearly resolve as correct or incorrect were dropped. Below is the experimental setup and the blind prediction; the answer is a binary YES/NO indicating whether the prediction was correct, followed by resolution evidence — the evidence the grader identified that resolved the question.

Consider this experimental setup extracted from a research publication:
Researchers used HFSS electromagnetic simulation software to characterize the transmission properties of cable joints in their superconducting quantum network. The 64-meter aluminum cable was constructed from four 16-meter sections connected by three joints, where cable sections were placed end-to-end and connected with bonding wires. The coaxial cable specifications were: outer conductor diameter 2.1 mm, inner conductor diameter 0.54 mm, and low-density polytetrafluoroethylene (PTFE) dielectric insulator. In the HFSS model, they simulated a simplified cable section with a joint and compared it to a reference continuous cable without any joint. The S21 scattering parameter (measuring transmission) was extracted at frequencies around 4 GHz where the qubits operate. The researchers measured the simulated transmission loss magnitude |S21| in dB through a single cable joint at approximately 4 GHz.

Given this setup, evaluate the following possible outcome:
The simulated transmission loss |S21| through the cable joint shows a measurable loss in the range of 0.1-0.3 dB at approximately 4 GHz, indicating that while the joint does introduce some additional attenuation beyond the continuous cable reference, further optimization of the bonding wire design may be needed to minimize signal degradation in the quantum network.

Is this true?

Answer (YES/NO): NO